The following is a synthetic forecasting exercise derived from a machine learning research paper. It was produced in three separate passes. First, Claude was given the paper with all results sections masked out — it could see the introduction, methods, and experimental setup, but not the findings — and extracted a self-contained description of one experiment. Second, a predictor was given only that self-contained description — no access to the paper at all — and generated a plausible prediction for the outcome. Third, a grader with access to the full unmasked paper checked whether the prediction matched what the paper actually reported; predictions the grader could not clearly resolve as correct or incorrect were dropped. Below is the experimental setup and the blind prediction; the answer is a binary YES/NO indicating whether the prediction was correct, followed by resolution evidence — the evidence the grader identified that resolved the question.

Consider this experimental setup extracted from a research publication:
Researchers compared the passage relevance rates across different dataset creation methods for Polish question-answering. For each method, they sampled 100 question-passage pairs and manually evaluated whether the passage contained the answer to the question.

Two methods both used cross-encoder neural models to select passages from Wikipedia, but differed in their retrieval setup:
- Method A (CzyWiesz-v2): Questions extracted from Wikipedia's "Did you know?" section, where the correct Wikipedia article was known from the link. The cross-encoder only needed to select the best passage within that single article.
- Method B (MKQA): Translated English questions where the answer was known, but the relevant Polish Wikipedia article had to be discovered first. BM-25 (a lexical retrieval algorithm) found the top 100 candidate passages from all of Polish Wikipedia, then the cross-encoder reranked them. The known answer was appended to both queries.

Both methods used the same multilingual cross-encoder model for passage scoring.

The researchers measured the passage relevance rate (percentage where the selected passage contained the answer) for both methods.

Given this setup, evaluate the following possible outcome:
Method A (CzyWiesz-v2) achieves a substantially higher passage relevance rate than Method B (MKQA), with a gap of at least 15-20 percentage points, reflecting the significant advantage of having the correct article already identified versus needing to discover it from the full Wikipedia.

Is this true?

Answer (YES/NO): YES